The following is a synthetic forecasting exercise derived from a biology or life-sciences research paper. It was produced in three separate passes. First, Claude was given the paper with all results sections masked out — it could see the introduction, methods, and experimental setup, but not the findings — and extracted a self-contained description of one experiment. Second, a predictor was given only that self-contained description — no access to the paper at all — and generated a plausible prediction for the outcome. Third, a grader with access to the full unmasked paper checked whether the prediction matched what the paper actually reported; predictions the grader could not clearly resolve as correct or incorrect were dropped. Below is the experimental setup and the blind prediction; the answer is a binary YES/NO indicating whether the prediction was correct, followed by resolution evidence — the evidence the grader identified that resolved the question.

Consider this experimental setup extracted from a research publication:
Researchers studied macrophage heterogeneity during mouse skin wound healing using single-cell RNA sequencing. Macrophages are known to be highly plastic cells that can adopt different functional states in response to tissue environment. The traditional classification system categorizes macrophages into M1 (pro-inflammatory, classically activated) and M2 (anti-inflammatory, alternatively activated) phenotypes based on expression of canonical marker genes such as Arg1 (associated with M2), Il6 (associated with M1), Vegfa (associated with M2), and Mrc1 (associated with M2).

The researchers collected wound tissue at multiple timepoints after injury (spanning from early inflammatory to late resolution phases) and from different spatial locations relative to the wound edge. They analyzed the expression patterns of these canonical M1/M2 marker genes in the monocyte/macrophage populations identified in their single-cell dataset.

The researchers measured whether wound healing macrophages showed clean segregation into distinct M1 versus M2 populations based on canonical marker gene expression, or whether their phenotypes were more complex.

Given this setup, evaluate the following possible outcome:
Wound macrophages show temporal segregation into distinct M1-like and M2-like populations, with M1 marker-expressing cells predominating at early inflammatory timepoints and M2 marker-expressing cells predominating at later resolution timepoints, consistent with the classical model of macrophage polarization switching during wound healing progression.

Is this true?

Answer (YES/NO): NO